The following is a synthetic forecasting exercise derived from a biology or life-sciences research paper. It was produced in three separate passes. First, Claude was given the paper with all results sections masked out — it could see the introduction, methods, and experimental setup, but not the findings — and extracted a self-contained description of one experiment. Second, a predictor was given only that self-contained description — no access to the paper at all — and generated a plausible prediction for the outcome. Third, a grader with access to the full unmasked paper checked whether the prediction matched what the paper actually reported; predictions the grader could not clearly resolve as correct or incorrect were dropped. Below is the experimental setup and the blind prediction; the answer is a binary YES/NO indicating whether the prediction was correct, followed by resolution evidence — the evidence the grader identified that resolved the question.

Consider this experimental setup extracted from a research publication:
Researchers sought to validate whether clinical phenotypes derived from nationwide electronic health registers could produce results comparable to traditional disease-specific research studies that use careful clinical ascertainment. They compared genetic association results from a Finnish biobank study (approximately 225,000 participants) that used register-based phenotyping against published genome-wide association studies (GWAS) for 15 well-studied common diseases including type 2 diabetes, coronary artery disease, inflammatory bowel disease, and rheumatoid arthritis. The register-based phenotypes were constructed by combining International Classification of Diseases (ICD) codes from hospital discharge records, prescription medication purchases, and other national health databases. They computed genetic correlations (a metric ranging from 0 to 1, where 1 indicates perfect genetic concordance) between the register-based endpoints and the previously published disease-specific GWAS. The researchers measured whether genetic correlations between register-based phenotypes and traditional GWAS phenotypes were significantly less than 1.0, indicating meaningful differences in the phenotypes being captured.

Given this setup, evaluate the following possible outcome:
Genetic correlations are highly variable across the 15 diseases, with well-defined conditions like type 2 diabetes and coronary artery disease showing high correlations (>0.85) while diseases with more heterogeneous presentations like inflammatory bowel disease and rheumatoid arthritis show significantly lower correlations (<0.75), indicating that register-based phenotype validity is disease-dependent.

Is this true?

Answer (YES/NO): NO